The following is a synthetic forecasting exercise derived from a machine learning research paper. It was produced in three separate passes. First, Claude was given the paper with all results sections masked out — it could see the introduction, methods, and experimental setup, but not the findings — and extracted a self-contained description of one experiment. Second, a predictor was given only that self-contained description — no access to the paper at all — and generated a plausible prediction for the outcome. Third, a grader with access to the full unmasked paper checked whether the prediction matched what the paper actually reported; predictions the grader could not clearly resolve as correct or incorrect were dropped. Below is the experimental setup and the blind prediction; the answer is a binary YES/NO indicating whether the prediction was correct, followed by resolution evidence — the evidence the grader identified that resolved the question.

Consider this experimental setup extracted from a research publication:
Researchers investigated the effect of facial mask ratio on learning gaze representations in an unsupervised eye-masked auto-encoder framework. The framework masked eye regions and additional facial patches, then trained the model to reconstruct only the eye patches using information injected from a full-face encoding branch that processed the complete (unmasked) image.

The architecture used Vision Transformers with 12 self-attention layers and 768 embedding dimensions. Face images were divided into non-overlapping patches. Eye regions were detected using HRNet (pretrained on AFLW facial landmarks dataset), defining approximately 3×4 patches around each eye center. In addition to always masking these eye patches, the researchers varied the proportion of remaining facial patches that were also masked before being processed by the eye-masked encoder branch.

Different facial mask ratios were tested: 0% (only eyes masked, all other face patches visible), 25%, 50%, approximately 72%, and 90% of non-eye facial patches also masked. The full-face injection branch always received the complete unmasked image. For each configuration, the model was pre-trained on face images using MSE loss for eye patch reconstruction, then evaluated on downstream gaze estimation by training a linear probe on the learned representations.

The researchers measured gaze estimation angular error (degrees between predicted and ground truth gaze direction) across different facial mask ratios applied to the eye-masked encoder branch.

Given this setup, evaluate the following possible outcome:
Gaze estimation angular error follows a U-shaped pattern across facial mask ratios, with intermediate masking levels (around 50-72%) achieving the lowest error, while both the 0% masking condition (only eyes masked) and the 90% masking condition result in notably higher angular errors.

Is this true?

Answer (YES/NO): YES